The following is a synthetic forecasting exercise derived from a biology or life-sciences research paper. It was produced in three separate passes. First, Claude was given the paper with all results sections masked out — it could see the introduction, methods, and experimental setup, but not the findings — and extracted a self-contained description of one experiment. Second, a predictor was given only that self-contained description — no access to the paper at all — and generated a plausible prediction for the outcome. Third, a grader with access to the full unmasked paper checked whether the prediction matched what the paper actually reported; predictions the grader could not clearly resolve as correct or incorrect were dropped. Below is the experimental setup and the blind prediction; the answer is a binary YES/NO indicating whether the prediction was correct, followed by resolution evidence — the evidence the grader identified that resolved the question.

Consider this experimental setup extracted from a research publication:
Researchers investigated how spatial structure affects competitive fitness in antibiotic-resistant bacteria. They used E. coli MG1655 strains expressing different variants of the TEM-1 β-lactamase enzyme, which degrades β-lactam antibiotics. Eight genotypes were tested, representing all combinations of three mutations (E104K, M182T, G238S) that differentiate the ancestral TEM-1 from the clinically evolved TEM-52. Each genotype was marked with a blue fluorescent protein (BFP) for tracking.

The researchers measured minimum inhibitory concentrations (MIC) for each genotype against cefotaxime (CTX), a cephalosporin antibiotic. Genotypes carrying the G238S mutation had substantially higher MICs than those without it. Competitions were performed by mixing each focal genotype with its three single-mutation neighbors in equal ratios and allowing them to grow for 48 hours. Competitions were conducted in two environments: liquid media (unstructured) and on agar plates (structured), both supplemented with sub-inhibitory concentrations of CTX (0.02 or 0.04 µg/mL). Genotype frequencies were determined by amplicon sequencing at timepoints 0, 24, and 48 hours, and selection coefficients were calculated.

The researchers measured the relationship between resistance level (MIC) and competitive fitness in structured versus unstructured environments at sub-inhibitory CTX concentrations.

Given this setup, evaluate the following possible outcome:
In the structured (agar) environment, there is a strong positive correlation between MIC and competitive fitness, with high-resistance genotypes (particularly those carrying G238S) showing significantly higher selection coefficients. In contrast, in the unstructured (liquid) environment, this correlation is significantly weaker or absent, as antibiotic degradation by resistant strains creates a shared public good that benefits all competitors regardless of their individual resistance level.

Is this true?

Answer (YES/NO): NO